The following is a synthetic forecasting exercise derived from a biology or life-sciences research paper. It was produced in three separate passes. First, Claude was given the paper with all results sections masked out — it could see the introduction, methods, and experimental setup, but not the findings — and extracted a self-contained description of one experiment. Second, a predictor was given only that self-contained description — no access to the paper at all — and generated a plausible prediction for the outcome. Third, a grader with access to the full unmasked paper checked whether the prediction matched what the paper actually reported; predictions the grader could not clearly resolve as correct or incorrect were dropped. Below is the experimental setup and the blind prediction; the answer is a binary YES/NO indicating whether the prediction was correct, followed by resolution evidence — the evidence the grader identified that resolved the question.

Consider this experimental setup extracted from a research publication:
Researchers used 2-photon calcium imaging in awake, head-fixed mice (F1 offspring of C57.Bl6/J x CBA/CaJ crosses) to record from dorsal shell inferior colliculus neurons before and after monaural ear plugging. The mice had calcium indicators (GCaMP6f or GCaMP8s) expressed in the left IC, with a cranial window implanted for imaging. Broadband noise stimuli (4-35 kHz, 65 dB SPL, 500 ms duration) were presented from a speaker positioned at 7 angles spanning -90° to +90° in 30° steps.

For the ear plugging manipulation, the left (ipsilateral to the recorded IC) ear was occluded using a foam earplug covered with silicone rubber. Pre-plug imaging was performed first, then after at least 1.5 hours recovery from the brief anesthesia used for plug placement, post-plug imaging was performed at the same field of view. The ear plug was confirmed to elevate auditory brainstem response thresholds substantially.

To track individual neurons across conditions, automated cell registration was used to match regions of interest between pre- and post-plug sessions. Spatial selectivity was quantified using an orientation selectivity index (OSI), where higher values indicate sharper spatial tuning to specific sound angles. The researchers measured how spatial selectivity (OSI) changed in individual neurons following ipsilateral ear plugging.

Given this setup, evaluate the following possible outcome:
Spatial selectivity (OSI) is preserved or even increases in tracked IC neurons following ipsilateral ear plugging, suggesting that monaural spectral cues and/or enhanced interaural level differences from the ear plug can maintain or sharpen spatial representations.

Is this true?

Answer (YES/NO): YES